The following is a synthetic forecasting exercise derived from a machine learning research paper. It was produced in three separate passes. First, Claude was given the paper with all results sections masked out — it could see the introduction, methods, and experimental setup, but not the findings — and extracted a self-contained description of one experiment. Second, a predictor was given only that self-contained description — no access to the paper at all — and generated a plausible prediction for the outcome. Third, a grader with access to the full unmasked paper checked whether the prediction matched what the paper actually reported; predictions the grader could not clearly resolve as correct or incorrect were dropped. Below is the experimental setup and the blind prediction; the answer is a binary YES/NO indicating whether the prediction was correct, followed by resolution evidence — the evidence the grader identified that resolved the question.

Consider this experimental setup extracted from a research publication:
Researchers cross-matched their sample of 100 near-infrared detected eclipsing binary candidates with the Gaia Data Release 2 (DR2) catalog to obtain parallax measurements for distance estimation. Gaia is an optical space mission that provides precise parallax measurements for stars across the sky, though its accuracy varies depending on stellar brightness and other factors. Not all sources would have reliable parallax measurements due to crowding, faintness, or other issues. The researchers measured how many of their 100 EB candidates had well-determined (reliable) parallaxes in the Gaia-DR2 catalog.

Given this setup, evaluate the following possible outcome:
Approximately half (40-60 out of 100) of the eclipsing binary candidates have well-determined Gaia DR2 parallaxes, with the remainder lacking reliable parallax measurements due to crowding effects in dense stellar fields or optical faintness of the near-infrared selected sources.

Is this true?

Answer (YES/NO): YES